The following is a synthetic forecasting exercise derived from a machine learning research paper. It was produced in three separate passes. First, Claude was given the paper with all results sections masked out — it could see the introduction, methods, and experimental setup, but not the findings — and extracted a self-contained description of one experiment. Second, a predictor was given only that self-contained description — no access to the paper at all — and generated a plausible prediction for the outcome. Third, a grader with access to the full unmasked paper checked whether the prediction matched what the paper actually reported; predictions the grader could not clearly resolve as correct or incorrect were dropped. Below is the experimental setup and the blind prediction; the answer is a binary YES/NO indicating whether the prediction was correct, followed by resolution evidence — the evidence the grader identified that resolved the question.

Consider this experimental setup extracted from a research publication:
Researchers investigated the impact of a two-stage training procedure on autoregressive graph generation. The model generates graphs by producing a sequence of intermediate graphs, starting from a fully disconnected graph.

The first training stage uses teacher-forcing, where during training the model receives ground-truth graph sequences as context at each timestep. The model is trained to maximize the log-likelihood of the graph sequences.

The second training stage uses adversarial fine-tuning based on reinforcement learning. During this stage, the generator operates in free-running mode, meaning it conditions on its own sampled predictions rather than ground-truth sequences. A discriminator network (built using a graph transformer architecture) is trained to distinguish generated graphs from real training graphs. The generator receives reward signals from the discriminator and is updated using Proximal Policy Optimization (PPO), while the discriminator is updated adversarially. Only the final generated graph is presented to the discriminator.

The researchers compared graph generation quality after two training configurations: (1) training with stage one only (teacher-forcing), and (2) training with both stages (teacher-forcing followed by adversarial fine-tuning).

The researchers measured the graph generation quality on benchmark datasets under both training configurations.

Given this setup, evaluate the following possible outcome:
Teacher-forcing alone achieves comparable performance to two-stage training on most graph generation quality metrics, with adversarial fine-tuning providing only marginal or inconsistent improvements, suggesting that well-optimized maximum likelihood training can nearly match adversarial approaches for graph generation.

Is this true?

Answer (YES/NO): NO